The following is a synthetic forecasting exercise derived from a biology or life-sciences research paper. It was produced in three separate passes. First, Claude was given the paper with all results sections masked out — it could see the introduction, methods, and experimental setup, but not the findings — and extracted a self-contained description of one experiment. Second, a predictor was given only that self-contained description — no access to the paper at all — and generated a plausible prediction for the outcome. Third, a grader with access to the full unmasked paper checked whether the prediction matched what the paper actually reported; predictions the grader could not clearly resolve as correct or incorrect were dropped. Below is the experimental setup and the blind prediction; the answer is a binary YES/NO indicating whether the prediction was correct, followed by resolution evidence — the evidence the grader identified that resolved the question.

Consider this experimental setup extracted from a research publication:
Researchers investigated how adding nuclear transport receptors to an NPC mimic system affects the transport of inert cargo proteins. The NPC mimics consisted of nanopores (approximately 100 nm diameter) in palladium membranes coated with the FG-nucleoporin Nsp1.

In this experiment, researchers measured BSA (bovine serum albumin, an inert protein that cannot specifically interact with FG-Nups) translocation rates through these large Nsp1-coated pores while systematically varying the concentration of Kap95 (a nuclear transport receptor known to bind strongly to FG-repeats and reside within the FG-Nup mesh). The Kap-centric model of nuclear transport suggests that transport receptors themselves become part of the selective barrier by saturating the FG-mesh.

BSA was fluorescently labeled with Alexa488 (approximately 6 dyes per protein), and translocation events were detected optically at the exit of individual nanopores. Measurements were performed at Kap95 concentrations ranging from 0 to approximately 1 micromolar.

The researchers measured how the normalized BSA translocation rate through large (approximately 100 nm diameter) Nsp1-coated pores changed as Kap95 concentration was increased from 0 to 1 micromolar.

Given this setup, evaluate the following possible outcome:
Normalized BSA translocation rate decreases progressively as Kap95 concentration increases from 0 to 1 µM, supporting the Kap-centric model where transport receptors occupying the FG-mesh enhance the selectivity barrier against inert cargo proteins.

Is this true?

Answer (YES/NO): NO